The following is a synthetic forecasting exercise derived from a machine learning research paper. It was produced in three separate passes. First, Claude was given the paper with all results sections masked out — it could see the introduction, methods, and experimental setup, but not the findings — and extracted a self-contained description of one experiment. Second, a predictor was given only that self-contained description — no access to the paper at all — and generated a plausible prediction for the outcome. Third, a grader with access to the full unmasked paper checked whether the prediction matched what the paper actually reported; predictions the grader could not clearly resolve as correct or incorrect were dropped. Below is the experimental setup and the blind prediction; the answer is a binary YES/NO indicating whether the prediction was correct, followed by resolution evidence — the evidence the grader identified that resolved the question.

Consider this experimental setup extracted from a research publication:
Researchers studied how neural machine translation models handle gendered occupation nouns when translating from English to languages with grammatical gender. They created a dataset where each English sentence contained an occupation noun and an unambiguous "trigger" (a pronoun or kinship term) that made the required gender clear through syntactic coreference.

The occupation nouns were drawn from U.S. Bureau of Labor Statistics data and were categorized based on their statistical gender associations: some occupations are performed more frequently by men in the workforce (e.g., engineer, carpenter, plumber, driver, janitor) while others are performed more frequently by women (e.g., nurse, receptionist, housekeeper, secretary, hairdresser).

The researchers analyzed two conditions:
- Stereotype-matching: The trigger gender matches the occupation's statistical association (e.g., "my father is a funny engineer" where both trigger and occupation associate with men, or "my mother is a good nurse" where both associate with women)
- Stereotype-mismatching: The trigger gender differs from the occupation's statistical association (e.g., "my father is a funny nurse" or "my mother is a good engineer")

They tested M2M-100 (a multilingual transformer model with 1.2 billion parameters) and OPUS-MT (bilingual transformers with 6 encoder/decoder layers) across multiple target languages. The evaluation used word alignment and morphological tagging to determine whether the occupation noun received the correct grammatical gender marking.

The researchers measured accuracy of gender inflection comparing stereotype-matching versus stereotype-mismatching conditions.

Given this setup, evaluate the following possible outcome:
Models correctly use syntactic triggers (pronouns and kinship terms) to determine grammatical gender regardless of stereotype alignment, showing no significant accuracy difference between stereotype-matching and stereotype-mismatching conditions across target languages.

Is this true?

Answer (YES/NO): NO